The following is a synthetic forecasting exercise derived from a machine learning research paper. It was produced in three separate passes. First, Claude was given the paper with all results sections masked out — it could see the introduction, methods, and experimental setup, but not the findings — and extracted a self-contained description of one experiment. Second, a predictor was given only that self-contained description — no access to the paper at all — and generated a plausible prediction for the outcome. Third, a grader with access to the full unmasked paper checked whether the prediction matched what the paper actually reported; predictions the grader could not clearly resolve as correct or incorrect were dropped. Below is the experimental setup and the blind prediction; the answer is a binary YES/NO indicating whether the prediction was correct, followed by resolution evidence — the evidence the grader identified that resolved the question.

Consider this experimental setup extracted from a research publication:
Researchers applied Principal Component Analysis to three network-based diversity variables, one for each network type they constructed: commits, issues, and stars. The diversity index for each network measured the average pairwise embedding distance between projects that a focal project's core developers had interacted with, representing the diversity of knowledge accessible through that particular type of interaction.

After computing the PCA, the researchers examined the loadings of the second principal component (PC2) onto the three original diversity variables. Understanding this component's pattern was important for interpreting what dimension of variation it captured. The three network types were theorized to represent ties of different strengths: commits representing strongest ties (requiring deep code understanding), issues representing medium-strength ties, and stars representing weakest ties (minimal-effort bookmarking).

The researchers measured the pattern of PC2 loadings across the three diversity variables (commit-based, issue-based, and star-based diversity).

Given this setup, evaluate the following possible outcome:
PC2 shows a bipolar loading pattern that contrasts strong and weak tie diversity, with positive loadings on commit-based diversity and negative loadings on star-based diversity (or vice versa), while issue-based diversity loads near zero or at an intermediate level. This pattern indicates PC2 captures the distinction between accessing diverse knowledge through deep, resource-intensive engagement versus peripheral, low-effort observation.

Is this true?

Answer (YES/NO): NO